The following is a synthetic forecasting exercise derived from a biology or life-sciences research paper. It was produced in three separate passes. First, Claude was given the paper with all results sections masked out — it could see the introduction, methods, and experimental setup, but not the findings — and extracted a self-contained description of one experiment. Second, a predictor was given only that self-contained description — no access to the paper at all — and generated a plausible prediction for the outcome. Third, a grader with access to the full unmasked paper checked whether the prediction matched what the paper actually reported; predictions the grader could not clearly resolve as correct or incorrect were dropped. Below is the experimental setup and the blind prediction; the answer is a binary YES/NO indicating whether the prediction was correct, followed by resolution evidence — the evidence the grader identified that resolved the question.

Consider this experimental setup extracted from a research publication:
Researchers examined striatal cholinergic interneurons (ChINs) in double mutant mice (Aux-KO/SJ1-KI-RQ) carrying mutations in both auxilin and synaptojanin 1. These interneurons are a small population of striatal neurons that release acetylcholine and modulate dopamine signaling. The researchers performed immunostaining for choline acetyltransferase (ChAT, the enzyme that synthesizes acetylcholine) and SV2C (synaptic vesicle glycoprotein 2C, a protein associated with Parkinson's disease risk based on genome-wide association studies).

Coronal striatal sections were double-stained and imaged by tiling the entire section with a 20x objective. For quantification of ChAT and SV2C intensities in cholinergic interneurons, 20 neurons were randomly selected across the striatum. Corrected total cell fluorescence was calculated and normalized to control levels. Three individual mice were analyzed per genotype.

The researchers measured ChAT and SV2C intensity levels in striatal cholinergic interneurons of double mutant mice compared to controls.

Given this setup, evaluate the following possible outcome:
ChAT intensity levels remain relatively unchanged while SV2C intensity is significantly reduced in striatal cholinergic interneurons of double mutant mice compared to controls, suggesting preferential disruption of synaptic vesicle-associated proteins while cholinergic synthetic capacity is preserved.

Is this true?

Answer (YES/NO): NO